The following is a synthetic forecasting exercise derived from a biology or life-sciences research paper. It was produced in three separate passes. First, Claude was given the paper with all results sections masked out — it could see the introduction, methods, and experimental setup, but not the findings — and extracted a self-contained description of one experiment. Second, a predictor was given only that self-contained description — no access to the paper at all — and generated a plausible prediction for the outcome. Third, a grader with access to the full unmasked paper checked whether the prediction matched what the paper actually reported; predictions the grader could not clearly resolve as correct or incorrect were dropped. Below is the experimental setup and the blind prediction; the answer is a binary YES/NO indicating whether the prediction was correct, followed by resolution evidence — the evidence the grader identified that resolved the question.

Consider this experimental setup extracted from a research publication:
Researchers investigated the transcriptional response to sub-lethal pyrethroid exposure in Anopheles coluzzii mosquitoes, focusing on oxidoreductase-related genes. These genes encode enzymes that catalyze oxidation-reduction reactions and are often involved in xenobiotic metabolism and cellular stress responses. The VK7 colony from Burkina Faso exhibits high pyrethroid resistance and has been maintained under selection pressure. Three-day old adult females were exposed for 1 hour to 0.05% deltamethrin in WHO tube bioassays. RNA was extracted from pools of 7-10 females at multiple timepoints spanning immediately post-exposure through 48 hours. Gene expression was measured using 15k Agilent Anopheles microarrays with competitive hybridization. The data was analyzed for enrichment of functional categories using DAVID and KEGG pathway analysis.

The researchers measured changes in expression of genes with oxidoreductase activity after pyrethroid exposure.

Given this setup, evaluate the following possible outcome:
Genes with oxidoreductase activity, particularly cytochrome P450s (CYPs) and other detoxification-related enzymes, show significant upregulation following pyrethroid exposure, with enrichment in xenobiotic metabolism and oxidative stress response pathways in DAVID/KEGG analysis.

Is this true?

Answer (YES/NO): YES